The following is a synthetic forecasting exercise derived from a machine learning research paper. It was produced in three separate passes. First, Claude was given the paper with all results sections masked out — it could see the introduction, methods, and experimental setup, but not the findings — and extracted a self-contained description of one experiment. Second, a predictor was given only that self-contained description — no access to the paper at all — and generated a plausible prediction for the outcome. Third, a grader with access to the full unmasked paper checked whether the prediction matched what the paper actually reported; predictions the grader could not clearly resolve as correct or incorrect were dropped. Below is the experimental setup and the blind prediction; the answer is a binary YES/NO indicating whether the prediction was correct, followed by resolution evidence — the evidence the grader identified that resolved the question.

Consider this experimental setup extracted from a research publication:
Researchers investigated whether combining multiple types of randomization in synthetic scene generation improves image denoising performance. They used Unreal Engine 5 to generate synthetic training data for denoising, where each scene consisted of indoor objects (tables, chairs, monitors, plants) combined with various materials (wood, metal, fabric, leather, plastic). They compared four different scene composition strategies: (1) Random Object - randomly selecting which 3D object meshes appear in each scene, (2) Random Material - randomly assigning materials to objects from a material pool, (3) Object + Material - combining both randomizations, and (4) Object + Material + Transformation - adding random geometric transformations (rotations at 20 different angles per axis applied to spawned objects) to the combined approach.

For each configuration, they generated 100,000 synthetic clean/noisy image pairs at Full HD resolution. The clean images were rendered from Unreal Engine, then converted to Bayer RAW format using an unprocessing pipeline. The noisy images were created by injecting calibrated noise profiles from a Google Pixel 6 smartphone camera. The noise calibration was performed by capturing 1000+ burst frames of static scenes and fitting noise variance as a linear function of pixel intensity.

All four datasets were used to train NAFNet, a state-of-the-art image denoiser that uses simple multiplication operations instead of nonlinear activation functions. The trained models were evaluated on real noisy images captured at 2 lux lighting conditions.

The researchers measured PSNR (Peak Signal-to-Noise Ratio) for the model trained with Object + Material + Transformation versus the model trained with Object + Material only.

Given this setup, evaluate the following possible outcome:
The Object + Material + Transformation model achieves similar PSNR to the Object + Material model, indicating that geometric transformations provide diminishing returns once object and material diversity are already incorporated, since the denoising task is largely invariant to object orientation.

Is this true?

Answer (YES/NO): YES